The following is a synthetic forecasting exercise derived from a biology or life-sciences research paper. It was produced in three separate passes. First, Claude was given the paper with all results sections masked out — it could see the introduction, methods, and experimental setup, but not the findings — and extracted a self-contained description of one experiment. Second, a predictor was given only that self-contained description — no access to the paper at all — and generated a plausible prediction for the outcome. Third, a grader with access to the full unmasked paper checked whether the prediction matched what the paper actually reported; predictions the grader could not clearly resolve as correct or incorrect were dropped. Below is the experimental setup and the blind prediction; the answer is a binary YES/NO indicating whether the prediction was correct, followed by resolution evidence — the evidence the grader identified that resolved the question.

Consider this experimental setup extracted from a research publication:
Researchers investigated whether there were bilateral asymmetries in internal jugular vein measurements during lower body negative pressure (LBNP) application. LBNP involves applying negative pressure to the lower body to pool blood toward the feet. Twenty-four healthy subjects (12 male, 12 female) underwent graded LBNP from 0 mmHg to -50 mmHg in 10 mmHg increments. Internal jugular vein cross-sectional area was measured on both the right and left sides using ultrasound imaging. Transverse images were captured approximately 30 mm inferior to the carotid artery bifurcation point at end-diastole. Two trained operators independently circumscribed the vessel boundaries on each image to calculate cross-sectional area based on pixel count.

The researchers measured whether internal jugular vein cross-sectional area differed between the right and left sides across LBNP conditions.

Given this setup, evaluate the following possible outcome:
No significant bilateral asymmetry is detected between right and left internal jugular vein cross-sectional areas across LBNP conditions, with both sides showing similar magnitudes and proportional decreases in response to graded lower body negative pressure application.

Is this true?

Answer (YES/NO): YES